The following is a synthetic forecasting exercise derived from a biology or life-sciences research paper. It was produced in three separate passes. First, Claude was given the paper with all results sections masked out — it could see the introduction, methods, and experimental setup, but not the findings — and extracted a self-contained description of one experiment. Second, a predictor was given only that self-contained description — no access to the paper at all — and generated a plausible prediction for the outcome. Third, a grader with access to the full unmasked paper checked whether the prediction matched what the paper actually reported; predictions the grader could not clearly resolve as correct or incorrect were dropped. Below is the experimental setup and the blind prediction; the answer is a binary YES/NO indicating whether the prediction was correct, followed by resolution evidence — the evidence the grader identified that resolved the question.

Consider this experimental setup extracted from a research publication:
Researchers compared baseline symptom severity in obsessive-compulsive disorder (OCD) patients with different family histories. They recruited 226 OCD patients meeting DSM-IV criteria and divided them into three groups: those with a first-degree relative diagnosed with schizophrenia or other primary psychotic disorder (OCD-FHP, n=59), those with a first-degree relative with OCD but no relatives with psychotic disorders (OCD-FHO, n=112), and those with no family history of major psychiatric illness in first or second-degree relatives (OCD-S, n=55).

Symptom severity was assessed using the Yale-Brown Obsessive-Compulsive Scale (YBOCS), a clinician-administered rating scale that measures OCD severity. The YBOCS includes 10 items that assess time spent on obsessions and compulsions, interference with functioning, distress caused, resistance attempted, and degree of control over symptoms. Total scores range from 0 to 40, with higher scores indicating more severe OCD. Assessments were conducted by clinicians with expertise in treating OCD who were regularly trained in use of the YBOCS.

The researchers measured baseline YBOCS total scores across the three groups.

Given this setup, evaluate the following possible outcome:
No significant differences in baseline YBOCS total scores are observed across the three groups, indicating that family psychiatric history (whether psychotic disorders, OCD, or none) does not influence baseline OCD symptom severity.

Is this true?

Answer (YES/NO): YES